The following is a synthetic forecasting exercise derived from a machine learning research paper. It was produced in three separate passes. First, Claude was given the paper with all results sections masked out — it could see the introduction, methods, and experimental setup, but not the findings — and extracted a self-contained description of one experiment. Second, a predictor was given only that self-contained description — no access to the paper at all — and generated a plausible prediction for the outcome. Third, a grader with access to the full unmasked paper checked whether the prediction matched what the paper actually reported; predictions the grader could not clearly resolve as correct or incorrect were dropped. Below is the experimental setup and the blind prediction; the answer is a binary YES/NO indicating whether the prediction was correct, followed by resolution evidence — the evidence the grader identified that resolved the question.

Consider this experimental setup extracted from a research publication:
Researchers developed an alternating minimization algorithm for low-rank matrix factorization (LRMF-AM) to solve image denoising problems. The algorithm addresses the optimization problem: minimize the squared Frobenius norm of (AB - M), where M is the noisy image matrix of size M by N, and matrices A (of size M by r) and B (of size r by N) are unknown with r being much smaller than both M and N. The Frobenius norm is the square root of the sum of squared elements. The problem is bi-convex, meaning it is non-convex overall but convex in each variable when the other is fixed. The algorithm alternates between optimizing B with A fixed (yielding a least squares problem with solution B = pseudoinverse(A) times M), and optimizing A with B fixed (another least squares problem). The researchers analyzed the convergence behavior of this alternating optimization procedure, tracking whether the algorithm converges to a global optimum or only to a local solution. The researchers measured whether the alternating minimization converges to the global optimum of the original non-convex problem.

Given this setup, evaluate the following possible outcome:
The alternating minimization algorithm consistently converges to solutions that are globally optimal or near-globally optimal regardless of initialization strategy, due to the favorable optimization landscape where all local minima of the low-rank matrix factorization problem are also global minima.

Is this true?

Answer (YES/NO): NO